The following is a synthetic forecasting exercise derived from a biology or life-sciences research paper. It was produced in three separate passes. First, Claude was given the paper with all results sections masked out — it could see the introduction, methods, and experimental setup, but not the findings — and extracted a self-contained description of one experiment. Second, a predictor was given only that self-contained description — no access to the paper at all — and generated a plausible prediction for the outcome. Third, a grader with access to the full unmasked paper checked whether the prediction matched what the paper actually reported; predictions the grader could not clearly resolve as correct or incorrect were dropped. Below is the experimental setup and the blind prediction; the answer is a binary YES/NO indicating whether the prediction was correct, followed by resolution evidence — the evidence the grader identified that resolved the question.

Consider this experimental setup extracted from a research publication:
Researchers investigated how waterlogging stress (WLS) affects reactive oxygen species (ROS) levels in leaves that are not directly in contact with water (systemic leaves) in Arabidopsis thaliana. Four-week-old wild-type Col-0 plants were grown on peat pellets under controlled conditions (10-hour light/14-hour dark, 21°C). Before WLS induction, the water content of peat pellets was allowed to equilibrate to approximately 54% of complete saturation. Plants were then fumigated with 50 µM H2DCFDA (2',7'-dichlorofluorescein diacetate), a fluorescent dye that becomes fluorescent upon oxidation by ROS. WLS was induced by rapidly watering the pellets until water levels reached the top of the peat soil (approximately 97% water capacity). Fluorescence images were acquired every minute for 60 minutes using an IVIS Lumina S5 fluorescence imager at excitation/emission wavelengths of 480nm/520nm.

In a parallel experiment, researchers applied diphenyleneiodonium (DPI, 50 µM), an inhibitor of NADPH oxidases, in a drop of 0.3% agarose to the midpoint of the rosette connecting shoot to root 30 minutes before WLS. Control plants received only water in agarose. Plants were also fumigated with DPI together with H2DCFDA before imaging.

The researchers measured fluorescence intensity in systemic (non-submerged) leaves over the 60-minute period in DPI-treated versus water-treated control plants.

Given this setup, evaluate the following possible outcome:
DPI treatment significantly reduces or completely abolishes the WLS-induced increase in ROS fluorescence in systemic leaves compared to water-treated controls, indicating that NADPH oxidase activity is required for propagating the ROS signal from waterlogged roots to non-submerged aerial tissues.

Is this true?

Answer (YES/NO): YES